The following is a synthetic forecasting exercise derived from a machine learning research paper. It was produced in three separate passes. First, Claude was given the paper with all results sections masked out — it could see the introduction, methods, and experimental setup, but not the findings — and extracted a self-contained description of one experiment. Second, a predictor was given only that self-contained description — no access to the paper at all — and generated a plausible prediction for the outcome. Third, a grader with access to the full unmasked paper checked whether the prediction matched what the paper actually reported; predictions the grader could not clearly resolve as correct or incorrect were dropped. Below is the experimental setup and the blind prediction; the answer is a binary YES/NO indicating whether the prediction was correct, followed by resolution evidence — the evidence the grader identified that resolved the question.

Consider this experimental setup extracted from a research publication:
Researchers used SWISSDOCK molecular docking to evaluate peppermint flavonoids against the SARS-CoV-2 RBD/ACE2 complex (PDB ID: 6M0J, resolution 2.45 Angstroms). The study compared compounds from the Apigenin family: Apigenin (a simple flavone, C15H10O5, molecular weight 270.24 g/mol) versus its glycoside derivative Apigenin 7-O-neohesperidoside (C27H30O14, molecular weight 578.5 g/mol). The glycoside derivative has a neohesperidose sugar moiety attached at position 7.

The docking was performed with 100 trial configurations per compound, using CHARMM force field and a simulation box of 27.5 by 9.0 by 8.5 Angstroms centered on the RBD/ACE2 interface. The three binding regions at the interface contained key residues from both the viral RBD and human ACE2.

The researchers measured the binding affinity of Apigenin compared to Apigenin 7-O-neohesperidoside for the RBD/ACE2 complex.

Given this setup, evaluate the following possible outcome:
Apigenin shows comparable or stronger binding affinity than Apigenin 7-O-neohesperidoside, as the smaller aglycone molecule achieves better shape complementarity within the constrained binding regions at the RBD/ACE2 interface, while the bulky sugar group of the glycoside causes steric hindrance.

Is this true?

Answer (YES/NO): NO